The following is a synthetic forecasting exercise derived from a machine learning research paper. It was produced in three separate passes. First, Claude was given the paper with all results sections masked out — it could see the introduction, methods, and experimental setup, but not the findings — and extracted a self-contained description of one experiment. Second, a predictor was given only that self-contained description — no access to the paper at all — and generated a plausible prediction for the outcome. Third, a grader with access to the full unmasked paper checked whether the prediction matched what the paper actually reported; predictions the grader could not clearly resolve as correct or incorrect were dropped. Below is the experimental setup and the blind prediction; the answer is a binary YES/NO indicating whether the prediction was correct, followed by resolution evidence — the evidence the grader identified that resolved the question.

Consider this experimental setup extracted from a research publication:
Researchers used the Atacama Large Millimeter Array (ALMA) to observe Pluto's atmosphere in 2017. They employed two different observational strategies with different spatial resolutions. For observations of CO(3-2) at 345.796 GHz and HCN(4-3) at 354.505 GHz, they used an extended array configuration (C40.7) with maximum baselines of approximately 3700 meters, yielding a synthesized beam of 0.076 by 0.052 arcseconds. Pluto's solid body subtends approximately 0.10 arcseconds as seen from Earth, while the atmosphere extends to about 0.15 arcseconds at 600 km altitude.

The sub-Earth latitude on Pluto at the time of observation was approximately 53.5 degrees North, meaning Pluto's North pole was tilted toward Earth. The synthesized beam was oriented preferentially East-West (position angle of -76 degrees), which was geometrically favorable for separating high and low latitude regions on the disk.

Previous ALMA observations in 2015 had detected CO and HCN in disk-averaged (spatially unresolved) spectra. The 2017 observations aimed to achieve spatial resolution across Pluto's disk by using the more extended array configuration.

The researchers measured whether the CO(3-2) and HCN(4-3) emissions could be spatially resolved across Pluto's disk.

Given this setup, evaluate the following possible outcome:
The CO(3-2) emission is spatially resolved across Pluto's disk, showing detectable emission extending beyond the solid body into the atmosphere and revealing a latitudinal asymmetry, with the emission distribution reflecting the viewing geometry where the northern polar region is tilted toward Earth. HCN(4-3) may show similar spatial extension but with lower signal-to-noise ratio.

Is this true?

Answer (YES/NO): NO